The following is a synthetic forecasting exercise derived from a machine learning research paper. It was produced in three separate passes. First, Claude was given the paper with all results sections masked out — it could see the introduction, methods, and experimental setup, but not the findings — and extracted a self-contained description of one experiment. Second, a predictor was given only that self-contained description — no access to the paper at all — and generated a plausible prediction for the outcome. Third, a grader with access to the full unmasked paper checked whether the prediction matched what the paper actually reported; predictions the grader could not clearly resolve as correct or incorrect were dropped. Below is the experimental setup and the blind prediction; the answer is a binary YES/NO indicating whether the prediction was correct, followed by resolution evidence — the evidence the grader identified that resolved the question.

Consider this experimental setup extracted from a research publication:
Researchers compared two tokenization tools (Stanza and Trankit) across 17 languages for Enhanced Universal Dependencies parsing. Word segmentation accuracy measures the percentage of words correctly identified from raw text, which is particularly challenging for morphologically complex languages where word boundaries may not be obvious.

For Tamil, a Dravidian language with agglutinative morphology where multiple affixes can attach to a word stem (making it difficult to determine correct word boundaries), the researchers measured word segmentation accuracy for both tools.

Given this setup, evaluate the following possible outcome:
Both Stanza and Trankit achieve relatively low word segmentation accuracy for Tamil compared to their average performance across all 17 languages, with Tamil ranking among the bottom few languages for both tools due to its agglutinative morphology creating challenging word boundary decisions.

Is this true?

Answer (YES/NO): YES